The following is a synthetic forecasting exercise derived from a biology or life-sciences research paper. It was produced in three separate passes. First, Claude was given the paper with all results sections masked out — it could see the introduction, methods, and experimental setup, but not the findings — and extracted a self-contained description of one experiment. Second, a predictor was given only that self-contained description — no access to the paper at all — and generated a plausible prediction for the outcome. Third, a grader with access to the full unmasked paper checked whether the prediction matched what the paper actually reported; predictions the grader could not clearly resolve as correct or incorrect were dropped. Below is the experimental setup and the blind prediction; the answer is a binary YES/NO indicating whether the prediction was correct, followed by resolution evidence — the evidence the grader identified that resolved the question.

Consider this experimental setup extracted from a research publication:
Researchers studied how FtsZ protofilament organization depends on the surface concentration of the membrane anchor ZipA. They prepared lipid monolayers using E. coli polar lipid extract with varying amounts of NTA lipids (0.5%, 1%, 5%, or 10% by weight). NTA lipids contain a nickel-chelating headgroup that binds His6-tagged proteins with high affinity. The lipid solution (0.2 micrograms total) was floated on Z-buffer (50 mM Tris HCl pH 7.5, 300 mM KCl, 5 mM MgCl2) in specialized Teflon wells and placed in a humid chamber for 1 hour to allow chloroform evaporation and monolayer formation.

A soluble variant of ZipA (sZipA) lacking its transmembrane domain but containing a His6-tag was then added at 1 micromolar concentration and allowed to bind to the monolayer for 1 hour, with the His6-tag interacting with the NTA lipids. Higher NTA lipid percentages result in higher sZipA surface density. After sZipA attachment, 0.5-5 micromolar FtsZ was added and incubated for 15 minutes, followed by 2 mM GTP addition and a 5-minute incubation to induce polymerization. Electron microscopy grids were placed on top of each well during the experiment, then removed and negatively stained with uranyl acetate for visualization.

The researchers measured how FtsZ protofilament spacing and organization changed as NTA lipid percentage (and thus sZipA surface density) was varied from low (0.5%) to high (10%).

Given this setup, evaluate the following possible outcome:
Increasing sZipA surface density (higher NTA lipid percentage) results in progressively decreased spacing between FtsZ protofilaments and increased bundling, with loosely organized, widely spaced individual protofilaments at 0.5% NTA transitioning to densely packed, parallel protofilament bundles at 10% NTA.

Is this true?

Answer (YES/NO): NO